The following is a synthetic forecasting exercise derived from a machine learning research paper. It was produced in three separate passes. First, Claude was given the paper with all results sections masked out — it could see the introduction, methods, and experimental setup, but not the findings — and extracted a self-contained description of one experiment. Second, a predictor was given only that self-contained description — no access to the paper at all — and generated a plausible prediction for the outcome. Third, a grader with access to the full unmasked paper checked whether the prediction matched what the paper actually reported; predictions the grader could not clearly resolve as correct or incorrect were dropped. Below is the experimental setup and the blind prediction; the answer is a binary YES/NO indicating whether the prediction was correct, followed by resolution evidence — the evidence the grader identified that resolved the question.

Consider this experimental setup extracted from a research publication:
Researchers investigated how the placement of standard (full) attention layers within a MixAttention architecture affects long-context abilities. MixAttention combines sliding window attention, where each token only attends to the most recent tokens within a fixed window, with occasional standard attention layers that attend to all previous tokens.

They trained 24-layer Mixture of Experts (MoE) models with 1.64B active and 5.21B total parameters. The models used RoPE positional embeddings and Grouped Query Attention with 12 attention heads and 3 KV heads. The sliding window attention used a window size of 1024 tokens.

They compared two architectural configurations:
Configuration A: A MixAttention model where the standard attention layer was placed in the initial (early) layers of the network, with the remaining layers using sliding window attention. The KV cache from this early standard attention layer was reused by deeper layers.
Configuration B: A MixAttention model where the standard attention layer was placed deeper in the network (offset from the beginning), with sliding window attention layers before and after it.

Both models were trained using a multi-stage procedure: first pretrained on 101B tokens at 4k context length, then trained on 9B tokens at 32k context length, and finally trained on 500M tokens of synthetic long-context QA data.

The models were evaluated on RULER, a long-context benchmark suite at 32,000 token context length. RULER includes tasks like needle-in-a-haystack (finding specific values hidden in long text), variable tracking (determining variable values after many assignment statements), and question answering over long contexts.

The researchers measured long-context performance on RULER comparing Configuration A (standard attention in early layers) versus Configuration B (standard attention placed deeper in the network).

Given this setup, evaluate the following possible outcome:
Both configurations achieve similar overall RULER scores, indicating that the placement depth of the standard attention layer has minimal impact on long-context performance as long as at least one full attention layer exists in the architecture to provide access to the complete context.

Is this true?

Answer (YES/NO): NO